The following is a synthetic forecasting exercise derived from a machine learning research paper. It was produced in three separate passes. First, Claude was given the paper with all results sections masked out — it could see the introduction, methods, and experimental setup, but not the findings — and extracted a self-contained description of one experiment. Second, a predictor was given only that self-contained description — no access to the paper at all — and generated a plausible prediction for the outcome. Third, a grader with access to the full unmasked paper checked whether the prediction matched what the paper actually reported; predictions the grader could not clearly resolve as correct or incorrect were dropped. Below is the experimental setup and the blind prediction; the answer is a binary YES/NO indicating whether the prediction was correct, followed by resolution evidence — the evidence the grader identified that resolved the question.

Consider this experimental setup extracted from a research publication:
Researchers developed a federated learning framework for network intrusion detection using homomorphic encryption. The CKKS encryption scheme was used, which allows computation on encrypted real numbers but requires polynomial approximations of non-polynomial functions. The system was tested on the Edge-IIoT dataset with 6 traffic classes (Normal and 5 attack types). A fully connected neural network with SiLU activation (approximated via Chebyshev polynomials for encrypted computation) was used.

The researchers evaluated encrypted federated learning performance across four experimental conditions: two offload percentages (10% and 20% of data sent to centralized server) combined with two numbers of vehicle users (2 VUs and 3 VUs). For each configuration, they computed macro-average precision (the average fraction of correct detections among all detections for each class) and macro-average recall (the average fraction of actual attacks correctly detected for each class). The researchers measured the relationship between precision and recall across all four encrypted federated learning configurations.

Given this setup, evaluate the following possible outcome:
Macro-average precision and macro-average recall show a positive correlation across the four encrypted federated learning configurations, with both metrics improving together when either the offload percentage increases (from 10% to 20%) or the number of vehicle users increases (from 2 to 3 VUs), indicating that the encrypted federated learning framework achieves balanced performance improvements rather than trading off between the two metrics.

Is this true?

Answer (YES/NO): NO